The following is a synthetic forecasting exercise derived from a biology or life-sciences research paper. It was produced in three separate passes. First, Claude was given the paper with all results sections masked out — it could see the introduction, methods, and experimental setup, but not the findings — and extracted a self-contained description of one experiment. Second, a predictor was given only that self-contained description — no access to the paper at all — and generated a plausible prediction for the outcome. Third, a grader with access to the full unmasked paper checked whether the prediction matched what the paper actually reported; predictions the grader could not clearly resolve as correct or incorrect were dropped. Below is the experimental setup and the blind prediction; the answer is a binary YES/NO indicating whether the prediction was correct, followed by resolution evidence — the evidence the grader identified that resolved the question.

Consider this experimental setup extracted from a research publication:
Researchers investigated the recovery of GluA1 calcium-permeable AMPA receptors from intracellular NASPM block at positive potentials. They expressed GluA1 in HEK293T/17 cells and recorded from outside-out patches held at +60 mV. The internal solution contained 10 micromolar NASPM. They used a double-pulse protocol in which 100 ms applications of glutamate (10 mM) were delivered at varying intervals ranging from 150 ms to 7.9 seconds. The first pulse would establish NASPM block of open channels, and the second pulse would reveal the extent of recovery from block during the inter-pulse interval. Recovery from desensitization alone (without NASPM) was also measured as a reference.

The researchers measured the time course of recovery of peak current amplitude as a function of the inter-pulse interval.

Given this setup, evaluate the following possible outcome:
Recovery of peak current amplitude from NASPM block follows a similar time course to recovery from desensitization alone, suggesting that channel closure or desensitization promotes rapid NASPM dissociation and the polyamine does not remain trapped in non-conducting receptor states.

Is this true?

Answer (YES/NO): NO